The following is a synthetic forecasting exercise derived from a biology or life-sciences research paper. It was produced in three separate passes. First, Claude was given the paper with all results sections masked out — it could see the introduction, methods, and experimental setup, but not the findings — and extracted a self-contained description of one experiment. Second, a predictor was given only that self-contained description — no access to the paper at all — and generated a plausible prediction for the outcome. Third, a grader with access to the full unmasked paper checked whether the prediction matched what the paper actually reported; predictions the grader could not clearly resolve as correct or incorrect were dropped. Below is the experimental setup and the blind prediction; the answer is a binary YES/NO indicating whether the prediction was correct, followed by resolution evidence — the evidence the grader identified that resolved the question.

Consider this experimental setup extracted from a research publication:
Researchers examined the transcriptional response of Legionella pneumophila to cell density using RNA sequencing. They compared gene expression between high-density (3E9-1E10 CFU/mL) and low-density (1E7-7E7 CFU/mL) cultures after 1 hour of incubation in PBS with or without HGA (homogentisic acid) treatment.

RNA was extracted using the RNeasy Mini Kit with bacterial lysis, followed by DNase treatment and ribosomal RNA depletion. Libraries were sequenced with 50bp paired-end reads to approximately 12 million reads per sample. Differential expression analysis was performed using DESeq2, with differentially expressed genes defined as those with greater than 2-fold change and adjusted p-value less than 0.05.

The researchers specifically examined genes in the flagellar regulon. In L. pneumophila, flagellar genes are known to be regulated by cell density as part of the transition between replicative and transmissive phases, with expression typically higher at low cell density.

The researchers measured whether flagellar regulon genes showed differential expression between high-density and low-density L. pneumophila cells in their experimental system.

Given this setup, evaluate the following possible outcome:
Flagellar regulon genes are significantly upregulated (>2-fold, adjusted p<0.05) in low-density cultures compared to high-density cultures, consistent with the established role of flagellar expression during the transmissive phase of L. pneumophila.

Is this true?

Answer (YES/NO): NO